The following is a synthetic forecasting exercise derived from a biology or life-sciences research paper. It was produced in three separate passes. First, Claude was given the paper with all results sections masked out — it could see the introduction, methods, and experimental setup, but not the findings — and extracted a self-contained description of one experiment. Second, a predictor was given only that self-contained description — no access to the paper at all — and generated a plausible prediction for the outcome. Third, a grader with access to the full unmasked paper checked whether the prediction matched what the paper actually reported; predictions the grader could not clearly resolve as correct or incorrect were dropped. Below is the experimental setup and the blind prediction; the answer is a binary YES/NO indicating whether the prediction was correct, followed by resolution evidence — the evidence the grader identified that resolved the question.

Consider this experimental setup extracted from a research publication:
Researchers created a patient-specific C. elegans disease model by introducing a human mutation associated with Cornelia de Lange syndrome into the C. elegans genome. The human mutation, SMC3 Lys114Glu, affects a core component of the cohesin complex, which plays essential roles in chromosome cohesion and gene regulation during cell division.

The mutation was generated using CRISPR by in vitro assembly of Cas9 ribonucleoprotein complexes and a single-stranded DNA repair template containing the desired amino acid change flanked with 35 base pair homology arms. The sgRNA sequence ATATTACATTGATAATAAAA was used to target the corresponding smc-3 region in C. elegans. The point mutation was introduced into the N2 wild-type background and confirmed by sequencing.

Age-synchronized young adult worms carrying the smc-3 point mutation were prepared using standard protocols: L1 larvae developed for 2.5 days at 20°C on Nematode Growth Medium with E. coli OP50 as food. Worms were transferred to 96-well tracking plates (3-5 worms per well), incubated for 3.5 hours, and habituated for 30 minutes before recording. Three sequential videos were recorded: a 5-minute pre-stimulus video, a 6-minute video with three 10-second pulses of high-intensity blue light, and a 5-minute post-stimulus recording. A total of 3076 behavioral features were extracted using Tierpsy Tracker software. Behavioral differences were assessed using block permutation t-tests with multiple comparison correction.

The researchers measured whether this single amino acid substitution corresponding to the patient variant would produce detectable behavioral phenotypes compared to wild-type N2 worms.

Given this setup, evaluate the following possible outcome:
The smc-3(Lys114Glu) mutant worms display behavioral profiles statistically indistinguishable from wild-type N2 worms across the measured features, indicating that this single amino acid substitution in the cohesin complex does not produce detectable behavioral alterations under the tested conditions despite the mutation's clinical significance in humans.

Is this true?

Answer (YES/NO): NO